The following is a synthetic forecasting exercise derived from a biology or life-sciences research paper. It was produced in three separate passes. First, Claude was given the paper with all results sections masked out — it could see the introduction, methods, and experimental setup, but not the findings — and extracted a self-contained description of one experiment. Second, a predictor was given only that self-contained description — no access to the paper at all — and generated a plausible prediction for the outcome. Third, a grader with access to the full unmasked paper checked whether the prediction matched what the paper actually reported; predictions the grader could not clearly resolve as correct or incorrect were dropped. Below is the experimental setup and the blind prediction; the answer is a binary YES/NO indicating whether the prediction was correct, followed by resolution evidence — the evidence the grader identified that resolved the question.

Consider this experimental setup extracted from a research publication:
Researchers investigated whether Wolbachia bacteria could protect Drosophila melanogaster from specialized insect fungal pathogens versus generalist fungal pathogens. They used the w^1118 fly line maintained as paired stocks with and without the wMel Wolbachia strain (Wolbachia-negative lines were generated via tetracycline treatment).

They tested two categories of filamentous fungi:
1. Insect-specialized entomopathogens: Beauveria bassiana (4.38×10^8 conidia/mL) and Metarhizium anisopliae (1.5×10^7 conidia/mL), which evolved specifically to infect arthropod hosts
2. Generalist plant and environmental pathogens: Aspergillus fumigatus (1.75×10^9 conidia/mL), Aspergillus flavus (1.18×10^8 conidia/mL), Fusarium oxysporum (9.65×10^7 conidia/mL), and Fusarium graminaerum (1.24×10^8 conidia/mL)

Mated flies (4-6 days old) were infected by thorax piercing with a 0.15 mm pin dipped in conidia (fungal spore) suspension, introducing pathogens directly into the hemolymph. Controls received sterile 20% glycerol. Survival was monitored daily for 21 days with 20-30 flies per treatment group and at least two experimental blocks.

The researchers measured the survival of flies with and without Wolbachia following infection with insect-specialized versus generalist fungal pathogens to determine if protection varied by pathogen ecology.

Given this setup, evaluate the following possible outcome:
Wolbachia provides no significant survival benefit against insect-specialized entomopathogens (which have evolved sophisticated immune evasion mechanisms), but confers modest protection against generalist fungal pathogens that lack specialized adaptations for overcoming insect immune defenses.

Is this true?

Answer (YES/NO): NO